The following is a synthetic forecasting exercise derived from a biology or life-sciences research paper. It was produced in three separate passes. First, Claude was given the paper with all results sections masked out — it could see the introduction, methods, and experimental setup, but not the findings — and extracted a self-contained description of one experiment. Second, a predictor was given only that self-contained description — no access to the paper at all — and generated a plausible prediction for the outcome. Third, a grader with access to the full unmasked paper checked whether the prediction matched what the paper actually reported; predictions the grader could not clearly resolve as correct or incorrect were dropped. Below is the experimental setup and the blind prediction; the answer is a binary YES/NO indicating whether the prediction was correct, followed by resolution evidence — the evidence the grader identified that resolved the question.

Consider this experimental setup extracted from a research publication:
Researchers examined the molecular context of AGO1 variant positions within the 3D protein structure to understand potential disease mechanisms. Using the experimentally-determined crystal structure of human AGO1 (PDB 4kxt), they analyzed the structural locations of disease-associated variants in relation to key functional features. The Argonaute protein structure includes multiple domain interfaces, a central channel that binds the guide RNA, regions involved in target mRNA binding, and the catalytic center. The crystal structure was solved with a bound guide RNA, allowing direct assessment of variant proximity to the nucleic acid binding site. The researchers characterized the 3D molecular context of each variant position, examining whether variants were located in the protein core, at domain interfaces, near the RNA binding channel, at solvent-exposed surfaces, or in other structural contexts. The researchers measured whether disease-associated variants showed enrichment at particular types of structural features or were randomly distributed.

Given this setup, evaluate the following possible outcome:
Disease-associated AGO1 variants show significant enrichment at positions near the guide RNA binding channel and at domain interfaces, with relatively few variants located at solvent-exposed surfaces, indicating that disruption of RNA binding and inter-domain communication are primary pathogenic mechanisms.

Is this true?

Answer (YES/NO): NO